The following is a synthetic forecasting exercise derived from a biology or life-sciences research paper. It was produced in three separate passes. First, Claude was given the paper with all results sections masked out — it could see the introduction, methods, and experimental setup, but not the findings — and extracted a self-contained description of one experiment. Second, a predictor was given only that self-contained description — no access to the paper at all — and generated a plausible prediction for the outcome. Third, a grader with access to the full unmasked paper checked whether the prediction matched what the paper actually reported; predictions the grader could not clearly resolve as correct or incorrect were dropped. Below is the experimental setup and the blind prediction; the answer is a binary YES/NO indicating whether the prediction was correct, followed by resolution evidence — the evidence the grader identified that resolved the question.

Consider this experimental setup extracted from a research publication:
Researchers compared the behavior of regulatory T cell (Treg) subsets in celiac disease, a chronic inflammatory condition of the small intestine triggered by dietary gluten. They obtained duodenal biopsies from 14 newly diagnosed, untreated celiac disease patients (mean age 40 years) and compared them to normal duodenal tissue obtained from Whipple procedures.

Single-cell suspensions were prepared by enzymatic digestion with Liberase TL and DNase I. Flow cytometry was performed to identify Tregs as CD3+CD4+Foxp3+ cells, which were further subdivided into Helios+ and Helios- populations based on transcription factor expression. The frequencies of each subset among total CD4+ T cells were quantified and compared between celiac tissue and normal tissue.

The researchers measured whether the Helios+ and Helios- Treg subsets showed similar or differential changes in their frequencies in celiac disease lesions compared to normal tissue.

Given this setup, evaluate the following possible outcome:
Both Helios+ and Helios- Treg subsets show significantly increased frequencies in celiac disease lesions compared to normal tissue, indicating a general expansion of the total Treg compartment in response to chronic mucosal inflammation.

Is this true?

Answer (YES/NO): YES